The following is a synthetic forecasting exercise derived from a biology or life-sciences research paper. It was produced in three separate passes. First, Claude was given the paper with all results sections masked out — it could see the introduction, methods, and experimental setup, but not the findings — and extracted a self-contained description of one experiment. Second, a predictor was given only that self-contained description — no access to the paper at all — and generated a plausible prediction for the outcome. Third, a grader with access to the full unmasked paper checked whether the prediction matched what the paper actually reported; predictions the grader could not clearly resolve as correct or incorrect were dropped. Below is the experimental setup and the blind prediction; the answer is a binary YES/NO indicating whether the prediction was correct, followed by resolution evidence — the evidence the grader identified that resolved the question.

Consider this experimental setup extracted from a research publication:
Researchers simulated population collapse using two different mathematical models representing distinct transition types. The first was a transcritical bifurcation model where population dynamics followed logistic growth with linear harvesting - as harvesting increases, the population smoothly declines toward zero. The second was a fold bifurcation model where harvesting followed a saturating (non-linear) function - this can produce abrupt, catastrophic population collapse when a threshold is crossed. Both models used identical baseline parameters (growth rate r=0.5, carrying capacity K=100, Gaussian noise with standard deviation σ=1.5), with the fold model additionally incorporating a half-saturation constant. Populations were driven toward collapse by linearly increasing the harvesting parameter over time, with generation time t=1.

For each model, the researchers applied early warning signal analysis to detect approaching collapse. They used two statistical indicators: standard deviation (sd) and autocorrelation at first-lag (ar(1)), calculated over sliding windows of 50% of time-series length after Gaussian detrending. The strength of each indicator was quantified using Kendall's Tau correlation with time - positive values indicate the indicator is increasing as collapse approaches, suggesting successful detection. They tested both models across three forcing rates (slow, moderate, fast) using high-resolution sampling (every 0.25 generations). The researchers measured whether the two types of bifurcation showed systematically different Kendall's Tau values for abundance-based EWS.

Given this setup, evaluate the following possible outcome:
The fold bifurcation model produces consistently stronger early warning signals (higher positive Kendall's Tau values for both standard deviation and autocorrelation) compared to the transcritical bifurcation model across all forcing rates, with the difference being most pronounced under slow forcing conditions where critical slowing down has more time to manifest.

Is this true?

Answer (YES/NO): NO